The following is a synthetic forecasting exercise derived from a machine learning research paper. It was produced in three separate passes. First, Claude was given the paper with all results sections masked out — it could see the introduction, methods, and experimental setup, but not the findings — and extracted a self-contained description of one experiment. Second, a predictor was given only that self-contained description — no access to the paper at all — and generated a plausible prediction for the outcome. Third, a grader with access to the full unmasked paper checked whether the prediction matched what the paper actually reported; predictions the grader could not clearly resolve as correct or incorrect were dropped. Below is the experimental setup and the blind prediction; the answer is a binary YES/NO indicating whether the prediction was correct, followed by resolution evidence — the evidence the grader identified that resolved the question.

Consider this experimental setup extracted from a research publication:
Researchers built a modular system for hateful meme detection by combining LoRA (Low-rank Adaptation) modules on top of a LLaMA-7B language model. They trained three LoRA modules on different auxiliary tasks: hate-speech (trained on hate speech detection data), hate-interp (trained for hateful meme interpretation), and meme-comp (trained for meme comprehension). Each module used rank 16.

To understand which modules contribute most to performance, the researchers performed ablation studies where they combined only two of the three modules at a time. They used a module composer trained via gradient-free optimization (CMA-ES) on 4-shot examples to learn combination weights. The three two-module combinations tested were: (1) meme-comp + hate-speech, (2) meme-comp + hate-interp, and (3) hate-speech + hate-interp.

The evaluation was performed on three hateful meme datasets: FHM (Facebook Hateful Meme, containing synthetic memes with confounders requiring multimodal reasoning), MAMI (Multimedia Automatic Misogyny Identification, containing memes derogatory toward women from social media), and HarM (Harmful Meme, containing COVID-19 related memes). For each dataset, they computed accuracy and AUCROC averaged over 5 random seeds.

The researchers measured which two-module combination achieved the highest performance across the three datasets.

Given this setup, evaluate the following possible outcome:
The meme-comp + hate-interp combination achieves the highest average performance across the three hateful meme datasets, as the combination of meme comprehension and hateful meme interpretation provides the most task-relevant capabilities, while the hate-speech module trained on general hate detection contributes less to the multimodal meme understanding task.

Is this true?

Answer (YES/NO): NO